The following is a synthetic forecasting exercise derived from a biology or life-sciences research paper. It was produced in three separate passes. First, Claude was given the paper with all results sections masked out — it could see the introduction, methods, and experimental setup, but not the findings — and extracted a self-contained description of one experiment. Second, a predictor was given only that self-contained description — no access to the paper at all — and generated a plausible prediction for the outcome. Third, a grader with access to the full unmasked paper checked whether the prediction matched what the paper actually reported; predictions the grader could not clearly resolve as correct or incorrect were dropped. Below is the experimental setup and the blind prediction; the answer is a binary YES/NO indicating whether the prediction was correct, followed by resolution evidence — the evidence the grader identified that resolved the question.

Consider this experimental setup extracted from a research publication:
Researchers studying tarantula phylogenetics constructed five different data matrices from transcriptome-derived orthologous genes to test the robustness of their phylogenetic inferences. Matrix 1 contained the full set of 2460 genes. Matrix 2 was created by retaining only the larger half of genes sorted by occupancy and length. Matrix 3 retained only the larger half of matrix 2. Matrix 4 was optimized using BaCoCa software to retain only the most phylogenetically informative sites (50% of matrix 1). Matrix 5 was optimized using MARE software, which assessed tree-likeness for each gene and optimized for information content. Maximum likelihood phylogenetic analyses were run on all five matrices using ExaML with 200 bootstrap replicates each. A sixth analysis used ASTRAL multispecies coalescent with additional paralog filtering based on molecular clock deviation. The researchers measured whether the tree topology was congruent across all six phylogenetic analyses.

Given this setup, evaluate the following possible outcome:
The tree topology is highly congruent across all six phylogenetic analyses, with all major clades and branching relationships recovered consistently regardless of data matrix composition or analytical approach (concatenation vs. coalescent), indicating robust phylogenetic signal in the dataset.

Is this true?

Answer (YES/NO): NO